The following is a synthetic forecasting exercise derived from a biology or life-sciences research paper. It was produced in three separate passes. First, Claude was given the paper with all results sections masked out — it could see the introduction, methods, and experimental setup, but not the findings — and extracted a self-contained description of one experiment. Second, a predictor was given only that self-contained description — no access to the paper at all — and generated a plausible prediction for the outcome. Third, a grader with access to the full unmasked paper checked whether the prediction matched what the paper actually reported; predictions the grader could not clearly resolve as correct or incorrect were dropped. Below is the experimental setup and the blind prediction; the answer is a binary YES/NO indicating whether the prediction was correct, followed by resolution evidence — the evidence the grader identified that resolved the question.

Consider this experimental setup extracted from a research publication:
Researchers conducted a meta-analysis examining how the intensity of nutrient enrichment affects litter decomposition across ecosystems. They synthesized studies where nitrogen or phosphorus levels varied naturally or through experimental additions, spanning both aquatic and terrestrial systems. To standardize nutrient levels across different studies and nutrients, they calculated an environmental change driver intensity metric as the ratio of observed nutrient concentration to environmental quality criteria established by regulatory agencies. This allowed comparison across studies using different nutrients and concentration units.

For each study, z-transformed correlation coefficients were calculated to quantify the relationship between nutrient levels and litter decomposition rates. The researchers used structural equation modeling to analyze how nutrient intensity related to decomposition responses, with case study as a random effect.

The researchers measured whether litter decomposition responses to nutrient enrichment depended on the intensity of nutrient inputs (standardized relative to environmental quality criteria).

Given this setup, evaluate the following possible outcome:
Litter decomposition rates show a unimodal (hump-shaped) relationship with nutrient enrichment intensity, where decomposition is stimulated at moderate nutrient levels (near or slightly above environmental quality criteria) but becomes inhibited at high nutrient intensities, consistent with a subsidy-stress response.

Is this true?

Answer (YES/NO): NO